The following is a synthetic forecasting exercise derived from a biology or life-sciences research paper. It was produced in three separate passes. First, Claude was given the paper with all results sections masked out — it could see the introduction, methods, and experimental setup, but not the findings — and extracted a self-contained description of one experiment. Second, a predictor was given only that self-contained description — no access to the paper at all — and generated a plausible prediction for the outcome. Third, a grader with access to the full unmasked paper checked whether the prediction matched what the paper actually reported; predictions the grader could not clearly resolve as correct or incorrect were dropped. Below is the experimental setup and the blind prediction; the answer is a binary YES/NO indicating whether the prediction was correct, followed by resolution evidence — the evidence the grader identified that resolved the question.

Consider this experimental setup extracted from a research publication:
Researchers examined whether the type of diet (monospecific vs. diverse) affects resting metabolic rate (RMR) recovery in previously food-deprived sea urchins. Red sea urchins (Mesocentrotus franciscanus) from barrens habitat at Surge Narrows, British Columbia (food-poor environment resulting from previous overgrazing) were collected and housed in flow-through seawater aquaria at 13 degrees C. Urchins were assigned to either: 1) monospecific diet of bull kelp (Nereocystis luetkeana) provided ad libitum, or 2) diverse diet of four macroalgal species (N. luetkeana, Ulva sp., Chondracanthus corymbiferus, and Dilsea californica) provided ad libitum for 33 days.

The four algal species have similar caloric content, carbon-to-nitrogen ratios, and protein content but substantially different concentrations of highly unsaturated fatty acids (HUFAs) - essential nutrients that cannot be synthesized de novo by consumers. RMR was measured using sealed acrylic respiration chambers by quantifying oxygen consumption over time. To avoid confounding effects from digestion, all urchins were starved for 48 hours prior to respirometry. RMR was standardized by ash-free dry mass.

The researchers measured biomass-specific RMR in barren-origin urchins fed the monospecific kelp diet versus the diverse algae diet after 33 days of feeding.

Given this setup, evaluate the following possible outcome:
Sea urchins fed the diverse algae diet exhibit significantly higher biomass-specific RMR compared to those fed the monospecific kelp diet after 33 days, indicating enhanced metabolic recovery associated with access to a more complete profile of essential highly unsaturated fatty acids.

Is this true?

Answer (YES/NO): NO